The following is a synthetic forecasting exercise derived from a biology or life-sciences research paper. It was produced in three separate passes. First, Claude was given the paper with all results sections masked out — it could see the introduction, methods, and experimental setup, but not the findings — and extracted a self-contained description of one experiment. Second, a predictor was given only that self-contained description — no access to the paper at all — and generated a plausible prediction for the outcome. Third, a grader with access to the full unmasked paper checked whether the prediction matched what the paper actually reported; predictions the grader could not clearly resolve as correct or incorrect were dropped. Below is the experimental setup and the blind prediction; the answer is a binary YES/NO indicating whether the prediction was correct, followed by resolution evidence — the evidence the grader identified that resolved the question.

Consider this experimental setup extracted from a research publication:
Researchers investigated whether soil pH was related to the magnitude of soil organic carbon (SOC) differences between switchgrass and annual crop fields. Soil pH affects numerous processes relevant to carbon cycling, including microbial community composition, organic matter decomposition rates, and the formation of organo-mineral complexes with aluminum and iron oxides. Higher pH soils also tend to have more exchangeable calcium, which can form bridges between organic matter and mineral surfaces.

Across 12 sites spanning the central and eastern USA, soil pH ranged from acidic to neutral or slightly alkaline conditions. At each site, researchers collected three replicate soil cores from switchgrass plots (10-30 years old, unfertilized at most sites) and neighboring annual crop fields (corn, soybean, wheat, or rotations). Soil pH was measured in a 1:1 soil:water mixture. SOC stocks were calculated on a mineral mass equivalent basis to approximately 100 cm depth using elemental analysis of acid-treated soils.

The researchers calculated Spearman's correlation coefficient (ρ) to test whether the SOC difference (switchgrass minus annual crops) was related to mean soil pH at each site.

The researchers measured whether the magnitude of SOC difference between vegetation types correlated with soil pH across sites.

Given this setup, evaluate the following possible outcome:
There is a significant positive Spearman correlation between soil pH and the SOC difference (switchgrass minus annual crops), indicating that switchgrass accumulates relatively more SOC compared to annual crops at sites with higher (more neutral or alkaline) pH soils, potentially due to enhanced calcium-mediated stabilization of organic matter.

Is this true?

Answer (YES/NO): NO